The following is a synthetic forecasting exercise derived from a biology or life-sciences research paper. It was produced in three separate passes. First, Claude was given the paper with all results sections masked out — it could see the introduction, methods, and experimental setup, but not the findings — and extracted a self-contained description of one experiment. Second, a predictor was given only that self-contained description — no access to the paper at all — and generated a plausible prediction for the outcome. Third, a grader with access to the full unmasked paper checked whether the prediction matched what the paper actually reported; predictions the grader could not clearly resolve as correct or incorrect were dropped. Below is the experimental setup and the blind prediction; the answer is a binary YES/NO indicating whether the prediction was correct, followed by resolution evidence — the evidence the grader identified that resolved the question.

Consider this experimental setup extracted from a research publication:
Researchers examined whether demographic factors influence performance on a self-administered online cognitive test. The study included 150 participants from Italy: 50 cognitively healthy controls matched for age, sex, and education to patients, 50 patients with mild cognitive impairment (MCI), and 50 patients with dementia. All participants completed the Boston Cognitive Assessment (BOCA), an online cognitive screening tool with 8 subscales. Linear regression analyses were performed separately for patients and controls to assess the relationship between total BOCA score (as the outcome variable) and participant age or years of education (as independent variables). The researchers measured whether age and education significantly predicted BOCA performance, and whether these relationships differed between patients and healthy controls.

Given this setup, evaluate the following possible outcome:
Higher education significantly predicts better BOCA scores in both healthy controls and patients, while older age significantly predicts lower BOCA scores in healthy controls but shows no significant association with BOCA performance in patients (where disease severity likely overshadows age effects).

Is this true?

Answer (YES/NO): NO